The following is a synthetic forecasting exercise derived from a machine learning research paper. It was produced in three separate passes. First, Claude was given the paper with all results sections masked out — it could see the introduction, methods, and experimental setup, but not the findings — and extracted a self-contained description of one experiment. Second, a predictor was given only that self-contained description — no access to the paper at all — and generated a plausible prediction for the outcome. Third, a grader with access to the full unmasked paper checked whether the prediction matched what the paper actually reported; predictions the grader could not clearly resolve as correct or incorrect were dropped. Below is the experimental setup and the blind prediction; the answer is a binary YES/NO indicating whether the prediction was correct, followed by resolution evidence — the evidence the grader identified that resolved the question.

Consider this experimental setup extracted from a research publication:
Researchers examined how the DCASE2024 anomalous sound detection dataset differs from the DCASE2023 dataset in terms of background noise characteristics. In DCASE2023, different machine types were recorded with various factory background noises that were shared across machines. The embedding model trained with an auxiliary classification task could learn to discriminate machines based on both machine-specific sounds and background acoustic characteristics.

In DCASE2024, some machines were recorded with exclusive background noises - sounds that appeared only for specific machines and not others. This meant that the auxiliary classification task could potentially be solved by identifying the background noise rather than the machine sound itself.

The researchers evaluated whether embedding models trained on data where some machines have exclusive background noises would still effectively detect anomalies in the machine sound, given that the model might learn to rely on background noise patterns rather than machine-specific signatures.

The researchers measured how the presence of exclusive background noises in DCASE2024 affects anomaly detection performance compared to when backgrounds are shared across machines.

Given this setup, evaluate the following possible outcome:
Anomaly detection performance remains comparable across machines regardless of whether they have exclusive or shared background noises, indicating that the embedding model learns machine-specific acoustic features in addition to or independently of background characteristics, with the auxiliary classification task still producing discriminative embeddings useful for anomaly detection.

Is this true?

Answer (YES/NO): NO